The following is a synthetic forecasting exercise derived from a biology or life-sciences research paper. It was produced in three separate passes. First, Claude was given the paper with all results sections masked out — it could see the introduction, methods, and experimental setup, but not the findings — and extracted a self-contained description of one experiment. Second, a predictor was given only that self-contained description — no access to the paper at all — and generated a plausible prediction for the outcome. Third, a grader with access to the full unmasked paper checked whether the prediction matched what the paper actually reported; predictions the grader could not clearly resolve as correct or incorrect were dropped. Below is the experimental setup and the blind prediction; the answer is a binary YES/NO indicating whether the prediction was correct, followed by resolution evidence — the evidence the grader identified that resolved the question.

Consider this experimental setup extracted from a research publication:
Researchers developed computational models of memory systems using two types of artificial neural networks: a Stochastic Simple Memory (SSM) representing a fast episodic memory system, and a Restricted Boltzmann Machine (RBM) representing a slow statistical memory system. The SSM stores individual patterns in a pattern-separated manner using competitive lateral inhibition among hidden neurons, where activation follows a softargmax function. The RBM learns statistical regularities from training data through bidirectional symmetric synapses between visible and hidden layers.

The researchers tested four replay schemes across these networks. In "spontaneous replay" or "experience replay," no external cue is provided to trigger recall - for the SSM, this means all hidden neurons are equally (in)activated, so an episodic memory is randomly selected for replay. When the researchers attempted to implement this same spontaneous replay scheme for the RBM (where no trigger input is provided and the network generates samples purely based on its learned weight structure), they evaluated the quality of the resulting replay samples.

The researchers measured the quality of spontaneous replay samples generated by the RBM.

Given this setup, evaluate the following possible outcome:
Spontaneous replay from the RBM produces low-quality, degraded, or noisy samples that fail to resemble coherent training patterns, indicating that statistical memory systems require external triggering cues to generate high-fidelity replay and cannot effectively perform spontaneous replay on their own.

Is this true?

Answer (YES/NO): YES